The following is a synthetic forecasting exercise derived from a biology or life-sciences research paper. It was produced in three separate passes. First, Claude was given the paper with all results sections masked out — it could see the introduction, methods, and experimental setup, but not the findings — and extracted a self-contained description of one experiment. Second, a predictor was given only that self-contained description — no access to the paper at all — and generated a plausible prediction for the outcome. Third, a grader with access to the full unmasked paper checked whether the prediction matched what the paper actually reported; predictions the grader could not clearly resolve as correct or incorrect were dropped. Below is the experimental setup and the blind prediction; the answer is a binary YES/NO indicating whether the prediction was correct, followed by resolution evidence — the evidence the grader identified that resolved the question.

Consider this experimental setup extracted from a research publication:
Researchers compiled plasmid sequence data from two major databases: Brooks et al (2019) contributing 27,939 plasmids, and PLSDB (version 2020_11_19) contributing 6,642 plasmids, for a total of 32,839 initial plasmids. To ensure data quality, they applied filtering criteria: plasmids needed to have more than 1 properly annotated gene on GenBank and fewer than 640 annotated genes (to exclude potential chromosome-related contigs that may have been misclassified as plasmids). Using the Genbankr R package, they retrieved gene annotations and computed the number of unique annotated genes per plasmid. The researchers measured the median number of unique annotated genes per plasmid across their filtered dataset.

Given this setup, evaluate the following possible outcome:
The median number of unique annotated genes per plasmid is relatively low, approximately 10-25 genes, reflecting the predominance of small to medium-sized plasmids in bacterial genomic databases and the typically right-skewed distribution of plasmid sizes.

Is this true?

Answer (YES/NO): YES